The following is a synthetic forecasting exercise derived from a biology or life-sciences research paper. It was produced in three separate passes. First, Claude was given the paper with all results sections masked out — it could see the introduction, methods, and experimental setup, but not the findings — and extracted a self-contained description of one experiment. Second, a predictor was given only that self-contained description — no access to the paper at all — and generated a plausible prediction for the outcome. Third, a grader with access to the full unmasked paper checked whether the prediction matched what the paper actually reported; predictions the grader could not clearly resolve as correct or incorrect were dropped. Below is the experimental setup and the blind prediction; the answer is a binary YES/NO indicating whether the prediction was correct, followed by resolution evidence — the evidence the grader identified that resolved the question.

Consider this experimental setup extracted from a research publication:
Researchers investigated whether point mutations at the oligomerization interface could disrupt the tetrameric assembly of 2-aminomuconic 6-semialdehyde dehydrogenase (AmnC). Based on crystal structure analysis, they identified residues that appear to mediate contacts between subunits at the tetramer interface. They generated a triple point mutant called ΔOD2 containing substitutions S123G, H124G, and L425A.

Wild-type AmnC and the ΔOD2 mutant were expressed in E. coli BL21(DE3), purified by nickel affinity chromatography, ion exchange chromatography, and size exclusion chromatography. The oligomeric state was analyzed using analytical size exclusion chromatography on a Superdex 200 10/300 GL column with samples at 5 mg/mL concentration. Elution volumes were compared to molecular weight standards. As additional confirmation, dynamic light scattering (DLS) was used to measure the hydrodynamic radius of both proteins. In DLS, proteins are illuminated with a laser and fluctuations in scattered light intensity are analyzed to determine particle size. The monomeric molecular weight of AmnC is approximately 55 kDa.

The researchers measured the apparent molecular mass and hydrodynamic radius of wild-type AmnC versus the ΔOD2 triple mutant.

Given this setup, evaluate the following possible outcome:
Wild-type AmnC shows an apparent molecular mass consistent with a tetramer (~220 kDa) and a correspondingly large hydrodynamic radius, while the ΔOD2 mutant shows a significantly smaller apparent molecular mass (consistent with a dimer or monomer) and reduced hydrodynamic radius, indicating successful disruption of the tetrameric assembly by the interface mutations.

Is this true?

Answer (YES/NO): YES